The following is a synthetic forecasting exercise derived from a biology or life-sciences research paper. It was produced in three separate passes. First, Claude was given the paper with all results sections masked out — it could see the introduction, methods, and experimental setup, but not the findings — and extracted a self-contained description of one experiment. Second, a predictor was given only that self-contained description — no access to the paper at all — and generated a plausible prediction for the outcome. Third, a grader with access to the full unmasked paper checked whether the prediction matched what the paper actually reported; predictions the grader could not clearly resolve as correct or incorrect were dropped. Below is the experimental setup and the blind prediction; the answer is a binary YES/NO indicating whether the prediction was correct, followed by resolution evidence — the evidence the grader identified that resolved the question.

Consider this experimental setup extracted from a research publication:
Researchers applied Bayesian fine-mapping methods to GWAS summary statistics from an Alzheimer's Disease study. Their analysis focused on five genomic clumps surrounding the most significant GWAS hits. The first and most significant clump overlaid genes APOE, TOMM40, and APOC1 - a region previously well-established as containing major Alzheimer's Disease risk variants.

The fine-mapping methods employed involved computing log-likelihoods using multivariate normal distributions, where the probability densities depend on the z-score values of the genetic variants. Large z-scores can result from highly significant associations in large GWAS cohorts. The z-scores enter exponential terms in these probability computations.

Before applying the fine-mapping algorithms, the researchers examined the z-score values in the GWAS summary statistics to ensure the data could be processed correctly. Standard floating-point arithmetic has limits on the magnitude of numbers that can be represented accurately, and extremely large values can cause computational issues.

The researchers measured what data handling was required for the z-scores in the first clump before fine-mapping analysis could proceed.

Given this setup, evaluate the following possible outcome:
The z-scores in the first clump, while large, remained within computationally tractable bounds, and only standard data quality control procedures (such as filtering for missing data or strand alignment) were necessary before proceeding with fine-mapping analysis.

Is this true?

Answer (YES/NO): NO